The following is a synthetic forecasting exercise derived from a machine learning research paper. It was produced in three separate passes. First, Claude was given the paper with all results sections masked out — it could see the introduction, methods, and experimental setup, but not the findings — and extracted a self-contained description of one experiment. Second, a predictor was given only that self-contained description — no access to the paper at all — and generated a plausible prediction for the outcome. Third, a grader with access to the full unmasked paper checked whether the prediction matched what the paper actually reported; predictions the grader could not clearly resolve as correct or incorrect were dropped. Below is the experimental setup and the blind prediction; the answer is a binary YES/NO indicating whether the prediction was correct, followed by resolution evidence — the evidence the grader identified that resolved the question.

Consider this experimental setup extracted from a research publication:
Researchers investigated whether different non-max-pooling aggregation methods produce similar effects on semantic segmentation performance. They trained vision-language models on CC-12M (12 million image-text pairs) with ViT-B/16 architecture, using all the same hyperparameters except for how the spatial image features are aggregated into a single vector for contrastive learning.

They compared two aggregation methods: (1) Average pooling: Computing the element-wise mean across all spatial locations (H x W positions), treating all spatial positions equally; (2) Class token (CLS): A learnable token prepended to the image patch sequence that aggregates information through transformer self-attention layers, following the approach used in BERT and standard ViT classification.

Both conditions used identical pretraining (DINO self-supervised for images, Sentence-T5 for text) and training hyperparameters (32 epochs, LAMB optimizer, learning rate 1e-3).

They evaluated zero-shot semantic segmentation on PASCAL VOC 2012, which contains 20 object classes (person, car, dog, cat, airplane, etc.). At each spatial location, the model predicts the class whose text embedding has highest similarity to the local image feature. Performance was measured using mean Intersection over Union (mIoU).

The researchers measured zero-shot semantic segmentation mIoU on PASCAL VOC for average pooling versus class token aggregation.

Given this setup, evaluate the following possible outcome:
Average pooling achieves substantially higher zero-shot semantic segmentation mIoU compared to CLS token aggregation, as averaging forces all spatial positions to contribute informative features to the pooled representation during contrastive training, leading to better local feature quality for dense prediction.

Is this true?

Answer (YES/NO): NO